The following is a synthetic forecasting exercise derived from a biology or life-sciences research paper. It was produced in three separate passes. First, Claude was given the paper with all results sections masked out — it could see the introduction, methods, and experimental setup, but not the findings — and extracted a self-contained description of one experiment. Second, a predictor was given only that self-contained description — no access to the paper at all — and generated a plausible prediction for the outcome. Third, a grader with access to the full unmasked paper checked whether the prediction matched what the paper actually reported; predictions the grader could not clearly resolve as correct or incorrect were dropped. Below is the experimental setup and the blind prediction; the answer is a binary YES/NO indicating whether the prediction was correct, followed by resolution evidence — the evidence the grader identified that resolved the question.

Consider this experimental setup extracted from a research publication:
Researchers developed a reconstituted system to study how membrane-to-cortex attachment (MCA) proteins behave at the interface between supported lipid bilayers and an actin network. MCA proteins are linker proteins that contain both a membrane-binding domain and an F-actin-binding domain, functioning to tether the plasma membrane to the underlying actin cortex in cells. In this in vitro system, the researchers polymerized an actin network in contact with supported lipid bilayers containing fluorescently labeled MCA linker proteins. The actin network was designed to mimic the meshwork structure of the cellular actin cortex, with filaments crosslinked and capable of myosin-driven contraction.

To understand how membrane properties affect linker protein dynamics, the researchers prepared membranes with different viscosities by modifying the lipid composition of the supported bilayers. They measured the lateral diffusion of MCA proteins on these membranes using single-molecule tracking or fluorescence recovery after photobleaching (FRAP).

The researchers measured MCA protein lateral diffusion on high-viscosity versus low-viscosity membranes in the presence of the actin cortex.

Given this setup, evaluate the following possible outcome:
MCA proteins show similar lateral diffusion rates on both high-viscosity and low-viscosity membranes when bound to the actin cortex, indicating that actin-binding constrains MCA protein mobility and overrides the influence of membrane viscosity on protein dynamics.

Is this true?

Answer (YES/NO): NO